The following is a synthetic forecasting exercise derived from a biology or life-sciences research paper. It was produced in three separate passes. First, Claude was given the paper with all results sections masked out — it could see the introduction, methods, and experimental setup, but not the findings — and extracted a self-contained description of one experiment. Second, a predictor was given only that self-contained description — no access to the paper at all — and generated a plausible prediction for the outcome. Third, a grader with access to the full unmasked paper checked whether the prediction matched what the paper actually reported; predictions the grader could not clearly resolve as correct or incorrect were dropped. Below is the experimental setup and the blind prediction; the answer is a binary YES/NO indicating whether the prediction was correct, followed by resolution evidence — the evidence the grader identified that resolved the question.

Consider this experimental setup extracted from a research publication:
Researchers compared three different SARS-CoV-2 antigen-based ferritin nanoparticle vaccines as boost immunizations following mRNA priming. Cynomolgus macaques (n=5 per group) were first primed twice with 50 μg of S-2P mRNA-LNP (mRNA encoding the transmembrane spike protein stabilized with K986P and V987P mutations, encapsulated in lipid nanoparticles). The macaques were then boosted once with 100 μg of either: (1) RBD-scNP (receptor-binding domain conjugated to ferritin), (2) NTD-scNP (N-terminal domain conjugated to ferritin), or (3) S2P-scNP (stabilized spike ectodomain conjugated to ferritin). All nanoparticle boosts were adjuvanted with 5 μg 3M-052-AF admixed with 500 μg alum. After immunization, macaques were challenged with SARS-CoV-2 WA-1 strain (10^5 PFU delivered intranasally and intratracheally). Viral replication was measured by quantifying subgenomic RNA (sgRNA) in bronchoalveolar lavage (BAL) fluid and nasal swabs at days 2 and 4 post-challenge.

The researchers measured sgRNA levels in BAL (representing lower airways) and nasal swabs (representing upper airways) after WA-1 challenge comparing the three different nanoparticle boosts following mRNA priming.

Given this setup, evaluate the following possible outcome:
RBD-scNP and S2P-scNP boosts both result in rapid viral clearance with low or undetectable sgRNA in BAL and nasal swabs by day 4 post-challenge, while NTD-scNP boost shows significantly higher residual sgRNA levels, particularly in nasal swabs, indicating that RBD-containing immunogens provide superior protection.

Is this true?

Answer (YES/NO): NO